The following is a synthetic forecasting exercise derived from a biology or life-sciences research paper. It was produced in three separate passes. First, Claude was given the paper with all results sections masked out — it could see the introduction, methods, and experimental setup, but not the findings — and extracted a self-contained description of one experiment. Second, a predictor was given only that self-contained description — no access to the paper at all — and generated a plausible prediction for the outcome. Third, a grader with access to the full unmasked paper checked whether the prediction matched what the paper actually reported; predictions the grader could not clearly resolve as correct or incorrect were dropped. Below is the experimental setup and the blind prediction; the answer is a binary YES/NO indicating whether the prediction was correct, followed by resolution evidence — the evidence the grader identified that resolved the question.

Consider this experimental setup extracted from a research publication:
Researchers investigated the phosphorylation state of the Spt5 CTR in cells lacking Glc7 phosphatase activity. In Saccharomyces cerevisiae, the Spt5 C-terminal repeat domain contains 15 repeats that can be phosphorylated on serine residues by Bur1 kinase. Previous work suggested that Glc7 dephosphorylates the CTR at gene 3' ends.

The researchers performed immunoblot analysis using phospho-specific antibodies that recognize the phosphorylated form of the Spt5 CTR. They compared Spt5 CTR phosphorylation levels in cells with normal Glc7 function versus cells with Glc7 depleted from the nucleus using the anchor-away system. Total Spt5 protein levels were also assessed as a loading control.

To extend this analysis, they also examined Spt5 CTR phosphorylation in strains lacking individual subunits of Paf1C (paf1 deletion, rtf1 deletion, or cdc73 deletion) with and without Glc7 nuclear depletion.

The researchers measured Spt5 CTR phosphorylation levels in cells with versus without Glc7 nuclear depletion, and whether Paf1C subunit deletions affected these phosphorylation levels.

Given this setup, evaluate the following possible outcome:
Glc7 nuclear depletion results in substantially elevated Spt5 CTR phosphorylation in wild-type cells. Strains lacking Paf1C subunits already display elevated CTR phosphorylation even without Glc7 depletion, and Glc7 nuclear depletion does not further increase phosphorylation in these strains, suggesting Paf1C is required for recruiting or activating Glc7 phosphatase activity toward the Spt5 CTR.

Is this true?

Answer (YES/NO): NO